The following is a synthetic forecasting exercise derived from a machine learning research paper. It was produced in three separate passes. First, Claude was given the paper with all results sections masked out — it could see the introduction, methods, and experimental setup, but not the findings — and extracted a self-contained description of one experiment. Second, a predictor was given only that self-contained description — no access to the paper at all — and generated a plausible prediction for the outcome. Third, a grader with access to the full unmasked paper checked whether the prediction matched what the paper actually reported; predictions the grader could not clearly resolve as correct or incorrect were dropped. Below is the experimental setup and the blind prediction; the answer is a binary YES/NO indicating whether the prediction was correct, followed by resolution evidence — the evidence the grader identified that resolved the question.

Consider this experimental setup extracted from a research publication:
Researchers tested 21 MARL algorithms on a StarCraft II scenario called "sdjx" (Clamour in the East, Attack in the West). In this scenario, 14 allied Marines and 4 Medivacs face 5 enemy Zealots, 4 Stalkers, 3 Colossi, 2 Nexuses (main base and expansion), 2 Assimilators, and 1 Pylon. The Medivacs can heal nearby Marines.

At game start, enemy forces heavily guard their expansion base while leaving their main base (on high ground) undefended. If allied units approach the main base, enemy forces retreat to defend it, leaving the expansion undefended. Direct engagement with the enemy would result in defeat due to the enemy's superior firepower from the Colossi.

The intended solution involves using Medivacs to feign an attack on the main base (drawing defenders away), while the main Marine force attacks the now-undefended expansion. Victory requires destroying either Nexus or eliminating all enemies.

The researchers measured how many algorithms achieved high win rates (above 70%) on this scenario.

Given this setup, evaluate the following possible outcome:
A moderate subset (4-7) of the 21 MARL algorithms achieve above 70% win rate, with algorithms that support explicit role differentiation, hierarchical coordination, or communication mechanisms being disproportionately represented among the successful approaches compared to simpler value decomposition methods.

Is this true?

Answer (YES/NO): NO